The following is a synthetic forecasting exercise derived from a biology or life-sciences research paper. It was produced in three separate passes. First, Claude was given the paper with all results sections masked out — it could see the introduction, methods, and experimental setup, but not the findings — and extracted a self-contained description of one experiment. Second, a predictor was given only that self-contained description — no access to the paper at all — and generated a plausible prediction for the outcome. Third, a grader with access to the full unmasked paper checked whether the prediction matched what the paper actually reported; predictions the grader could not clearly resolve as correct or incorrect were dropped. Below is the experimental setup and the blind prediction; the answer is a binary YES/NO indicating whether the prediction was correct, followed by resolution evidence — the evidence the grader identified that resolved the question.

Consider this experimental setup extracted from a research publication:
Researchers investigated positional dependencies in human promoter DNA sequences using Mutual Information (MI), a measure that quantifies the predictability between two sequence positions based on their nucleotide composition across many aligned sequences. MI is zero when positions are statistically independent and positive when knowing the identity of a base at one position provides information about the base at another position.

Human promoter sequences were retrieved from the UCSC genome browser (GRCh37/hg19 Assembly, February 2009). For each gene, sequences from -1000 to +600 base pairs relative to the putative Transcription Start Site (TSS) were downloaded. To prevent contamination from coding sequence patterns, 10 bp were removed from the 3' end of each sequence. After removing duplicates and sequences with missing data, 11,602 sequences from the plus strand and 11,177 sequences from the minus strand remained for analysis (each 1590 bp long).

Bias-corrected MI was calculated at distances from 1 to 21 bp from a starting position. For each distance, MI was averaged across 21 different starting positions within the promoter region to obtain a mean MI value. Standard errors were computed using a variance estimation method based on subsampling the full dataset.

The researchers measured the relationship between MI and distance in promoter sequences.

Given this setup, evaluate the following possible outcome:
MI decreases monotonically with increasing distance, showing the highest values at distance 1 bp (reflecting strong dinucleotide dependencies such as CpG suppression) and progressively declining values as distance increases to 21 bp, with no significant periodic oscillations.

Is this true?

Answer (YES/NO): NO